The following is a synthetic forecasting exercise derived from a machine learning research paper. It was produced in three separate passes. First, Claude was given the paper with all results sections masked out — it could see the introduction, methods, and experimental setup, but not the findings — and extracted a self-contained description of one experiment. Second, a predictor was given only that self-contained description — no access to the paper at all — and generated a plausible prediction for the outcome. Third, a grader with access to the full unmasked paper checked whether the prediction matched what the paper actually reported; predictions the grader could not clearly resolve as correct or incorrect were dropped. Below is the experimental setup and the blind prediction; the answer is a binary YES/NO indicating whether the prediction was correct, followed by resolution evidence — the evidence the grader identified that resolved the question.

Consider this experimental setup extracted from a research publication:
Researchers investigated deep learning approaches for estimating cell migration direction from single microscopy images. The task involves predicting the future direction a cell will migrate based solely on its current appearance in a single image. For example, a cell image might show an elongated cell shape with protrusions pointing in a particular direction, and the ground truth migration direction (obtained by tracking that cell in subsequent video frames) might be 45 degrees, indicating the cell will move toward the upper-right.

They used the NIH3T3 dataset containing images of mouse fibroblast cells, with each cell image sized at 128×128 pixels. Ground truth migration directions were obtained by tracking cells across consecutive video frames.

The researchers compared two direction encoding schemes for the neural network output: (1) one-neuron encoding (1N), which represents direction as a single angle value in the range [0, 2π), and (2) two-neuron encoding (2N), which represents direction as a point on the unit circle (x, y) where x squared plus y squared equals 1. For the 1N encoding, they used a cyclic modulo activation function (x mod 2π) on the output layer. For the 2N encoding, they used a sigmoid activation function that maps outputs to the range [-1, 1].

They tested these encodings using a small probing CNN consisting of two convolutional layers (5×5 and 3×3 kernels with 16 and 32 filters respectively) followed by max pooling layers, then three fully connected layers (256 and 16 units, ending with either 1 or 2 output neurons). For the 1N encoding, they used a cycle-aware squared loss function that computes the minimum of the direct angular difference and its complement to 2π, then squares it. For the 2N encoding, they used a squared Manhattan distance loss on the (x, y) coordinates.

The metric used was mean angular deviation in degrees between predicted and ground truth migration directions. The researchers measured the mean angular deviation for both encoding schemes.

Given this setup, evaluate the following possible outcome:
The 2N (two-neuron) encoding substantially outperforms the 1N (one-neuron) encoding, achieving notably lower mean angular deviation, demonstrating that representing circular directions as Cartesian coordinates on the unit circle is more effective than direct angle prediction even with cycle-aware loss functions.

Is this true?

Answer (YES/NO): YES